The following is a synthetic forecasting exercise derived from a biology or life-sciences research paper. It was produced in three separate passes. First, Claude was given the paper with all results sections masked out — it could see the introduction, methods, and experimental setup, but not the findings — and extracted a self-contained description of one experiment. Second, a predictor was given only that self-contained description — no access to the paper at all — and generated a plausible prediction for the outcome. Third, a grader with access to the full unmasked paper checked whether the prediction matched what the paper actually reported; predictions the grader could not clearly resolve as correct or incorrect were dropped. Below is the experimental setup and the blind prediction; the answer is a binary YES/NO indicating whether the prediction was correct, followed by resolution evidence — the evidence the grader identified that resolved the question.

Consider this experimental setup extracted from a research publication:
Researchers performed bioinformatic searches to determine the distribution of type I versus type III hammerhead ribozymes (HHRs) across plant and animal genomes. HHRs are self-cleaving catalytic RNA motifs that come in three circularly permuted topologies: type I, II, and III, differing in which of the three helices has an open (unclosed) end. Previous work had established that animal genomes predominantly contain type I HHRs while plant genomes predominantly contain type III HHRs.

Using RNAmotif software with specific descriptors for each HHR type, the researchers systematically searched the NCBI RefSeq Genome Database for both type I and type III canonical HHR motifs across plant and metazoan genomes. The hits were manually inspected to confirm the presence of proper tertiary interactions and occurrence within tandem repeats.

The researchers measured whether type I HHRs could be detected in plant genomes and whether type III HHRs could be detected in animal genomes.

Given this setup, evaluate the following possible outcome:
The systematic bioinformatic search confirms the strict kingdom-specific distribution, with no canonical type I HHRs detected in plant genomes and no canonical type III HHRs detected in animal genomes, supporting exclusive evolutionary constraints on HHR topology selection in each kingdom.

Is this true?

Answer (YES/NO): NO